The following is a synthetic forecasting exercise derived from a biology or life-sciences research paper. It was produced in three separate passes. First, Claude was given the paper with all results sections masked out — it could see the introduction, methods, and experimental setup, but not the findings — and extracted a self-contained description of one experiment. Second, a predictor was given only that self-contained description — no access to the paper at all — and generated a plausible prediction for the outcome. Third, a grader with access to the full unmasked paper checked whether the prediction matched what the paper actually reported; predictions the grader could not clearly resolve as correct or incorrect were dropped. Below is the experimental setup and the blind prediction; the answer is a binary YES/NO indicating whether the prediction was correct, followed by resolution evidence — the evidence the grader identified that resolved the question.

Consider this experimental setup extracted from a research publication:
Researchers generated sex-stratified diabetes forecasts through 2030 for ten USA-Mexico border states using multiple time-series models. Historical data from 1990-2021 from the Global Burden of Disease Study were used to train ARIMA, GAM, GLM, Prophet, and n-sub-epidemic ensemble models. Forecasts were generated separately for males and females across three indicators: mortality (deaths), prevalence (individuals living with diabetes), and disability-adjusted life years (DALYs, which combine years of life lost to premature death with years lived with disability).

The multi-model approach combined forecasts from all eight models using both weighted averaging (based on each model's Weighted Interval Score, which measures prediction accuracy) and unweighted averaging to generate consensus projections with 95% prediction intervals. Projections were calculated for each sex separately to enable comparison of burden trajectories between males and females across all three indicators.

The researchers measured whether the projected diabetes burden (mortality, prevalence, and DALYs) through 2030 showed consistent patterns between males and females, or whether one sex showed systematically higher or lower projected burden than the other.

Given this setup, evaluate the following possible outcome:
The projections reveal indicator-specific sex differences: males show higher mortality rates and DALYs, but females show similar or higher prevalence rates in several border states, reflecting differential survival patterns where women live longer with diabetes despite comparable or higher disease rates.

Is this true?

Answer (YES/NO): NO